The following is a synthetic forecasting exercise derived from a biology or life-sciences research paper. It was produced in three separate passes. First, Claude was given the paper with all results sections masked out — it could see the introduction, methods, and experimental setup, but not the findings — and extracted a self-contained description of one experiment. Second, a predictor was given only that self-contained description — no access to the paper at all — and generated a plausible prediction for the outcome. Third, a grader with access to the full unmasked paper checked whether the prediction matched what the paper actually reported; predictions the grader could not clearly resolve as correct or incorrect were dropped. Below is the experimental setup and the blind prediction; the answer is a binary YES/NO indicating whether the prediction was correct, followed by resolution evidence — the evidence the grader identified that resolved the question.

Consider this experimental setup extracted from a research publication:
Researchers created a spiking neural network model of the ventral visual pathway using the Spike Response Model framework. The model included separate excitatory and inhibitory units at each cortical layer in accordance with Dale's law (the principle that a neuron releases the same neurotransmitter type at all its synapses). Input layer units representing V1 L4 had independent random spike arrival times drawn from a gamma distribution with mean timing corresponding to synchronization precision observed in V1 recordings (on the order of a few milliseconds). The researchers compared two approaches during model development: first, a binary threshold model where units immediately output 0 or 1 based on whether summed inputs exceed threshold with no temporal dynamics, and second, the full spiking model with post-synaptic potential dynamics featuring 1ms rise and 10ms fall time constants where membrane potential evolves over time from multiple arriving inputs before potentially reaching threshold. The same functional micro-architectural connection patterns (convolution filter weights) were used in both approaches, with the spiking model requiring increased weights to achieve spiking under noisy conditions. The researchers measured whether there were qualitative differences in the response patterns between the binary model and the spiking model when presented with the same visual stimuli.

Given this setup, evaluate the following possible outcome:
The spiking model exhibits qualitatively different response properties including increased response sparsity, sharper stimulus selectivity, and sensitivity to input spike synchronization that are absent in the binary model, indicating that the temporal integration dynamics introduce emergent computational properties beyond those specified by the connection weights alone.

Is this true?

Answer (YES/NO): NO